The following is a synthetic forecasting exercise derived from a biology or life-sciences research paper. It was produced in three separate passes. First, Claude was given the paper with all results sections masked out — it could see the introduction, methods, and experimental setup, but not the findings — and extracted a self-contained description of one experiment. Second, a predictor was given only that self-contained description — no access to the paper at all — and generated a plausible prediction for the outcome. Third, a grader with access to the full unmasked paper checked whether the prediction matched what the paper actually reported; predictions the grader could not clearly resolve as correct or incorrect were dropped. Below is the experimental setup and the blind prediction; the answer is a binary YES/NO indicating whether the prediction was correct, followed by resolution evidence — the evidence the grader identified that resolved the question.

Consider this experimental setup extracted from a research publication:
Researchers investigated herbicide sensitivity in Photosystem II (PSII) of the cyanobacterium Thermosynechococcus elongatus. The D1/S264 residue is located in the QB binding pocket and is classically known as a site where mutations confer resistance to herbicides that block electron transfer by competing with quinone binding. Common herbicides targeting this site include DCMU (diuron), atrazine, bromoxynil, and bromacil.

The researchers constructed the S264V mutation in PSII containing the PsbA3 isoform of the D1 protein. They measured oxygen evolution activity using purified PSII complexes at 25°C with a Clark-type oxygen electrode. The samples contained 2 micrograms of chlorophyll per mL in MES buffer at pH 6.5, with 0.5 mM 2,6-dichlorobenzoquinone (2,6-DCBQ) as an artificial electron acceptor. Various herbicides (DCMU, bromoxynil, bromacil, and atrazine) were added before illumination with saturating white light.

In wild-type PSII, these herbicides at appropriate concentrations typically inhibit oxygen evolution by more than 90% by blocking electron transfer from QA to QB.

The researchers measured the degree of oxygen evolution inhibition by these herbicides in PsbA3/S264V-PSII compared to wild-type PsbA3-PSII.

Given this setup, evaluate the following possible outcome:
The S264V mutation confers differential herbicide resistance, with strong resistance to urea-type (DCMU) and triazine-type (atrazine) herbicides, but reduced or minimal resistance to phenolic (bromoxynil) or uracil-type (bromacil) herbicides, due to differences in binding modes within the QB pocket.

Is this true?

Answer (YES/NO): NO